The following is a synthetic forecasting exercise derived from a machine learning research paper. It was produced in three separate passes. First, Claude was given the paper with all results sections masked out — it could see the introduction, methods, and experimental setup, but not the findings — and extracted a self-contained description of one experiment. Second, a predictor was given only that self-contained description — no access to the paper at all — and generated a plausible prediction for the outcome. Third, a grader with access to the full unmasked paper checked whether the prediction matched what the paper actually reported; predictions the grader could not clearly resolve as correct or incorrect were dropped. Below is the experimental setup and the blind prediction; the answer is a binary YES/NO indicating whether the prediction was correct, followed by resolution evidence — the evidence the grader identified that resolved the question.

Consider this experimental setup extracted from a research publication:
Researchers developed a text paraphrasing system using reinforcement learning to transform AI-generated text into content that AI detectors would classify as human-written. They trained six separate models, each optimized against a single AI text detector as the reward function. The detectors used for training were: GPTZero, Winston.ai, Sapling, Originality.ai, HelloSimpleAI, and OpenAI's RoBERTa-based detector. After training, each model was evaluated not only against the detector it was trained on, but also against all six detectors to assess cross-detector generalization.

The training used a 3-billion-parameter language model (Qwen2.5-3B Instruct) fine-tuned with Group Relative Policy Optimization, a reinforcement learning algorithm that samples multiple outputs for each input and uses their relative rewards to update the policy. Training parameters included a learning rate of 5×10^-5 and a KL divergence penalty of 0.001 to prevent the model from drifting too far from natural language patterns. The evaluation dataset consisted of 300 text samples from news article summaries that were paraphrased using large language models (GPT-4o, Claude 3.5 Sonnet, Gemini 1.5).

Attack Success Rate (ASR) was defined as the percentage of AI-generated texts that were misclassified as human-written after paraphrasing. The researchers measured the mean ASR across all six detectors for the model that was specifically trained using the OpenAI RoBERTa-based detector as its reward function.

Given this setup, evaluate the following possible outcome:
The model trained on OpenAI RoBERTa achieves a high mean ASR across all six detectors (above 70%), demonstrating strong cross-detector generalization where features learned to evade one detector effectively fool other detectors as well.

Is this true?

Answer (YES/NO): NO